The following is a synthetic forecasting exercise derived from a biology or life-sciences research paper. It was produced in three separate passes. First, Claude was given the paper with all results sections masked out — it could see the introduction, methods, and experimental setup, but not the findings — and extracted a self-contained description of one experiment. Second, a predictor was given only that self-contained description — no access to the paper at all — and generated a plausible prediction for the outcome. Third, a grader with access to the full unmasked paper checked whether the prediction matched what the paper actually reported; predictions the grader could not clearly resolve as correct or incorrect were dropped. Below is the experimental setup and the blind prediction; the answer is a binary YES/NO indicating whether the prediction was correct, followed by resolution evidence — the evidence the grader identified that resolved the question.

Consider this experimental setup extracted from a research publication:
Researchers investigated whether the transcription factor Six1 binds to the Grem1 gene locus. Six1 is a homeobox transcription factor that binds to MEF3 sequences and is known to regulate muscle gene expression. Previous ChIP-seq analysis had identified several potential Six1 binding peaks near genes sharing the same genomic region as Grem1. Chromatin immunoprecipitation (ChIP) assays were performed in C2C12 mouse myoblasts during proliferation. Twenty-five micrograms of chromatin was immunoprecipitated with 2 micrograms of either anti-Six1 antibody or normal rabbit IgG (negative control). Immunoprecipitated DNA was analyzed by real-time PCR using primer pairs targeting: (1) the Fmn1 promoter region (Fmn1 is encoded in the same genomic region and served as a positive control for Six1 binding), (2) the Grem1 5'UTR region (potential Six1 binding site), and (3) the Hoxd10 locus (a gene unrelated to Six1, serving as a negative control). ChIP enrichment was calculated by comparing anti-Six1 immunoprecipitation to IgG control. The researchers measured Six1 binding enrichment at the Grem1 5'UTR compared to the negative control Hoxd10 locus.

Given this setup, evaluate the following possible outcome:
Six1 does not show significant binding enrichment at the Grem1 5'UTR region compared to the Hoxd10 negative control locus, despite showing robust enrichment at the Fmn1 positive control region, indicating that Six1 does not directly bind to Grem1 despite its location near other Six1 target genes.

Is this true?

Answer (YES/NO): NO